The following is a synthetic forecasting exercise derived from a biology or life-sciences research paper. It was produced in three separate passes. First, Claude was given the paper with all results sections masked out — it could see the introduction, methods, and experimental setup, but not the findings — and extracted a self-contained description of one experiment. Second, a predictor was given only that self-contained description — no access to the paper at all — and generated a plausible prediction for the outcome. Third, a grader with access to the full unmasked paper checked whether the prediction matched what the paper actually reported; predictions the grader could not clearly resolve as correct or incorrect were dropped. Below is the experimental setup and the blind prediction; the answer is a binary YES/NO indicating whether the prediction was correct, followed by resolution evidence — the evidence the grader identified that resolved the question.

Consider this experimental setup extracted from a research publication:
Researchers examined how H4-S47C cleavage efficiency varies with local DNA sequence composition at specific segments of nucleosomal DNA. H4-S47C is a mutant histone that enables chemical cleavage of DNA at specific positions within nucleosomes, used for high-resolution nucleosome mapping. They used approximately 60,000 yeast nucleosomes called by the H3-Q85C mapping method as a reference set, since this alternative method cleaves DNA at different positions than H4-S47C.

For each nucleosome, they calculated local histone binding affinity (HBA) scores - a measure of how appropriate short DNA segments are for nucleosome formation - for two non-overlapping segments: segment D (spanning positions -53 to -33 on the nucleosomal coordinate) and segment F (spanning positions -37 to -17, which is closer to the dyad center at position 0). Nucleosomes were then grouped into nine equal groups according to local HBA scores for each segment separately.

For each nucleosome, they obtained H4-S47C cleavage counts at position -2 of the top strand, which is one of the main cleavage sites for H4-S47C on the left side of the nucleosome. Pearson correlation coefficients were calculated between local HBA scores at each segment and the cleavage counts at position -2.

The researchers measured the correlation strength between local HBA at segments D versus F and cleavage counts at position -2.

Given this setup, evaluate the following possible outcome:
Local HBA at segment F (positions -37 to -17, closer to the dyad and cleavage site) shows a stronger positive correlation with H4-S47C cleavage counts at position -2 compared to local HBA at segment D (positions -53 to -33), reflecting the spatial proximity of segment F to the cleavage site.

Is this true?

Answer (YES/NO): YES